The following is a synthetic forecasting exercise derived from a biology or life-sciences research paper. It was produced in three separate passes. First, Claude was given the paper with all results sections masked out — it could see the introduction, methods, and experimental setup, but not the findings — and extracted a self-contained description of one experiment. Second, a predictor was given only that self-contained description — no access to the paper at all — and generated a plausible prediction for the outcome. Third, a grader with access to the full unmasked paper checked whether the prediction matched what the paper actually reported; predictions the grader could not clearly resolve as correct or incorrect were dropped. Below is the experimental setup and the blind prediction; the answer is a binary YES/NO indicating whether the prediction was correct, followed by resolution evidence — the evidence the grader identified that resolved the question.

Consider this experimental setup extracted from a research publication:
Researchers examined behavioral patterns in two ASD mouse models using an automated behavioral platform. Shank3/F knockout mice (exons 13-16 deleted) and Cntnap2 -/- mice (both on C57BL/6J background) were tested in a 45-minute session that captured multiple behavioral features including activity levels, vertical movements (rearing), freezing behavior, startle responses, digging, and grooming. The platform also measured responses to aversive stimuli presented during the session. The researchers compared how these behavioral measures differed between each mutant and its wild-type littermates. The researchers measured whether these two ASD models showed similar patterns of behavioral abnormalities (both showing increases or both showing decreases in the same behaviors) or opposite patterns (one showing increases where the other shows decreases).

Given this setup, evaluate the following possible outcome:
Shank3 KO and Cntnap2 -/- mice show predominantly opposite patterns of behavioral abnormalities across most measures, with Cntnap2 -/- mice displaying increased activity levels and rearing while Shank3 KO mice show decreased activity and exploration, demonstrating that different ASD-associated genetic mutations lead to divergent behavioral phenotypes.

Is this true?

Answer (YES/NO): YES